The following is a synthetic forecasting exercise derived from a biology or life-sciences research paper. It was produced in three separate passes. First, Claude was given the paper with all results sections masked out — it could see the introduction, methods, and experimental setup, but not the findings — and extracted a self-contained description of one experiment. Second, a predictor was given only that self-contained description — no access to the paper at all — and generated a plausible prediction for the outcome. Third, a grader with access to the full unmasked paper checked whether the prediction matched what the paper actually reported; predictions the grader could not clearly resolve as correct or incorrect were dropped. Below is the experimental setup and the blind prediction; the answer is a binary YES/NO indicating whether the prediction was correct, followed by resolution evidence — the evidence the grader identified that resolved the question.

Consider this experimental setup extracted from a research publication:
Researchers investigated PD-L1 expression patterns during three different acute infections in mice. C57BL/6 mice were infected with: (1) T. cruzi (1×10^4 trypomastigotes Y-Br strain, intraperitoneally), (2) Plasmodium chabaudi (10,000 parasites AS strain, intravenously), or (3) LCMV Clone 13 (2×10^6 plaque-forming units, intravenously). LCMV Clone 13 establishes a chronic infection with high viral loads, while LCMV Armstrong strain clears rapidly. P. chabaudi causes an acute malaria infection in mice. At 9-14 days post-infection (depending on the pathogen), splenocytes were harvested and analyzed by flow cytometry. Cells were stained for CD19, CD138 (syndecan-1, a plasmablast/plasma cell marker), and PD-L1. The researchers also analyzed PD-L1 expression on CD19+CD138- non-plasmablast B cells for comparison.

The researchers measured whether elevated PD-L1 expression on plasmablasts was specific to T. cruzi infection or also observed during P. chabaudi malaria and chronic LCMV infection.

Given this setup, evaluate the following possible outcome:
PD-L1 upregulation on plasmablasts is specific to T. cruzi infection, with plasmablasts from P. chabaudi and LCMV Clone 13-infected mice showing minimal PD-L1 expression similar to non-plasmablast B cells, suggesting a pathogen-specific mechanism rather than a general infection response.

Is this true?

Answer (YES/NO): NO